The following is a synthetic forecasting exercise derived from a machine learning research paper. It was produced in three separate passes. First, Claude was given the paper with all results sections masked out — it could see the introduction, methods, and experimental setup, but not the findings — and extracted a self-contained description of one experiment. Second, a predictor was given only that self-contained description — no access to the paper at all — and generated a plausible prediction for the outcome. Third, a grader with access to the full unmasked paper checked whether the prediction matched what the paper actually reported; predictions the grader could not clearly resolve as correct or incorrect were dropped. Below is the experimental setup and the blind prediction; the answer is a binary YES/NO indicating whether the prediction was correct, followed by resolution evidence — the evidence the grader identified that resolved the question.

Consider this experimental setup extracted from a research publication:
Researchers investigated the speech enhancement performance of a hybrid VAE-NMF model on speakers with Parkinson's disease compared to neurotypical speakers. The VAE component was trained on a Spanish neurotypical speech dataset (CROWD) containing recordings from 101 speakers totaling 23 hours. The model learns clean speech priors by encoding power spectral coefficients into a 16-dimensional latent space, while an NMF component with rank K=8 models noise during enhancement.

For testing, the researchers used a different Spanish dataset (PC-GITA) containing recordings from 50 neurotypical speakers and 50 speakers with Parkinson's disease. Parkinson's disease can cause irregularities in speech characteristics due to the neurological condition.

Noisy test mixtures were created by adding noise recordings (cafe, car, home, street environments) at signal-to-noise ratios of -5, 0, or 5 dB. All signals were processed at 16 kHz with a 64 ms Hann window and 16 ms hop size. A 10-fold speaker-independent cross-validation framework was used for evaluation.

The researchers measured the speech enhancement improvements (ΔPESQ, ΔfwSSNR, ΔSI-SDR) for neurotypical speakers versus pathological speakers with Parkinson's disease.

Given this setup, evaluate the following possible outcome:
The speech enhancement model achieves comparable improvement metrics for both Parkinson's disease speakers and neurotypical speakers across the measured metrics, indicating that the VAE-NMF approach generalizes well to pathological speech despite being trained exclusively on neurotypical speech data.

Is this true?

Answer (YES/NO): NO